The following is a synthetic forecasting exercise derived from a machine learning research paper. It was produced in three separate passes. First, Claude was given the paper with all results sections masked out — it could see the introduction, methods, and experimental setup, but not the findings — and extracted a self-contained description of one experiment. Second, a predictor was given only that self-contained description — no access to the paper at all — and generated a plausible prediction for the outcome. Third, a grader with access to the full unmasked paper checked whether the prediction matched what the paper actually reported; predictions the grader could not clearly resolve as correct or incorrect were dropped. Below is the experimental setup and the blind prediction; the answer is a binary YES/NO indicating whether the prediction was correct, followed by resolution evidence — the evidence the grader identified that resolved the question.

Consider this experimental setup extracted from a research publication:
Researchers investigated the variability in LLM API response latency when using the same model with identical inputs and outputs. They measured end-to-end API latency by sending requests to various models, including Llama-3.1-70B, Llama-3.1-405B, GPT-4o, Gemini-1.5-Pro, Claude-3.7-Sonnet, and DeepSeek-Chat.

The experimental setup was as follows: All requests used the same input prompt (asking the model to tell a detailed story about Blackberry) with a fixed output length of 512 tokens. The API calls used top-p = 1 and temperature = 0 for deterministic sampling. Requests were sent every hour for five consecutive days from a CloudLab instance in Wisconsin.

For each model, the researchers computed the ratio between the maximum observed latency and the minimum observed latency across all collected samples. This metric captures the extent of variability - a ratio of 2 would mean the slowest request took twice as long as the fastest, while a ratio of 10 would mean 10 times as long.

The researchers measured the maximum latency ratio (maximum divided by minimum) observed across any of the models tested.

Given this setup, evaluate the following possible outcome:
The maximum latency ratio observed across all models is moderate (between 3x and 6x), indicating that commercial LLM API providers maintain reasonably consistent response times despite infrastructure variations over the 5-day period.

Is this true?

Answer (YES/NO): NO